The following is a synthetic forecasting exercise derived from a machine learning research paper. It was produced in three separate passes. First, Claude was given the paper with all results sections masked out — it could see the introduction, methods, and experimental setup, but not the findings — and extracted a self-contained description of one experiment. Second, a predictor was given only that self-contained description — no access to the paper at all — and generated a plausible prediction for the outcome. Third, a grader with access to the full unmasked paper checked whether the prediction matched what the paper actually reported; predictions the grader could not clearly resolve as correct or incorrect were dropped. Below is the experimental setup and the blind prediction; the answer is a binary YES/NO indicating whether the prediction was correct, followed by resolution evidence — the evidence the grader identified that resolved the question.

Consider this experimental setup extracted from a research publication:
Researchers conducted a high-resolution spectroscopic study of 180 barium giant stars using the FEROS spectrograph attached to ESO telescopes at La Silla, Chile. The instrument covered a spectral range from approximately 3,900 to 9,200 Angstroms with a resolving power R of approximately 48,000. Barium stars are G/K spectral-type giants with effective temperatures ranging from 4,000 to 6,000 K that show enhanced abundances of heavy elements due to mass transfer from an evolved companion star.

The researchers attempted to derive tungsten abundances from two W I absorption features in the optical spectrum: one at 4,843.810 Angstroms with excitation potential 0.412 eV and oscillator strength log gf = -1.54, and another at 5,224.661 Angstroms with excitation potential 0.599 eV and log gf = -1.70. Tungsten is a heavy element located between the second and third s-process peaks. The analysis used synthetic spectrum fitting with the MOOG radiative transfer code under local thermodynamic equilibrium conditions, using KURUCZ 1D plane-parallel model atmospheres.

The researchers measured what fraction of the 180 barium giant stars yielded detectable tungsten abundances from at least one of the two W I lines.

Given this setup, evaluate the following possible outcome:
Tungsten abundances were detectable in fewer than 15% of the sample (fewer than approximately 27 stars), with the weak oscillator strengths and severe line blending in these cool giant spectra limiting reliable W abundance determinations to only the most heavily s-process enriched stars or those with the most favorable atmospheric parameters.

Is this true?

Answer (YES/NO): NO